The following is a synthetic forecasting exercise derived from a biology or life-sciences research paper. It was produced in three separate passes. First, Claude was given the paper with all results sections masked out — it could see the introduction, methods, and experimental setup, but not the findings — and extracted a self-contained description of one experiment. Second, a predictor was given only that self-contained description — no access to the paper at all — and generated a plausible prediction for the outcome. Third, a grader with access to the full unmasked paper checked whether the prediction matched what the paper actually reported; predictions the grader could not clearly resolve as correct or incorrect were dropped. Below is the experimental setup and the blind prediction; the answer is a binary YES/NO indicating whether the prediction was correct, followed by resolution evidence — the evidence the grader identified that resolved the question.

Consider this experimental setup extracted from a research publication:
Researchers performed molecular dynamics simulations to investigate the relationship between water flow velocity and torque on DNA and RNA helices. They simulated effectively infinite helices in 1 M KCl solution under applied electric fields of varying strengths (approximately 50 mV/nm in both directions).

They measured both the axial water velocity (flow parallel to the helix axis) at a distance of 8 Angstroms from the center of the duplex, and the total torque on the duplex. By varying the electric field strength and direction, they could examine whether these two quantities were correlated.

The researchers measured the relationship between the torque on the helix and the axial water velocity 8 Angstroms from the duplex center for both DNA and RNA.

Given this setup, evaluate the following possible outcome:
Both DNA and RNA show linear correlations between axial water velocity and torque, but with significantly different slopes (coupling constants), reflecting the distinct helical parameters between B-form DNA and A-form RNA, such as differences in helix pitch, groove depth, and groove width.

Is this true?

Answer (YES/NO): NO